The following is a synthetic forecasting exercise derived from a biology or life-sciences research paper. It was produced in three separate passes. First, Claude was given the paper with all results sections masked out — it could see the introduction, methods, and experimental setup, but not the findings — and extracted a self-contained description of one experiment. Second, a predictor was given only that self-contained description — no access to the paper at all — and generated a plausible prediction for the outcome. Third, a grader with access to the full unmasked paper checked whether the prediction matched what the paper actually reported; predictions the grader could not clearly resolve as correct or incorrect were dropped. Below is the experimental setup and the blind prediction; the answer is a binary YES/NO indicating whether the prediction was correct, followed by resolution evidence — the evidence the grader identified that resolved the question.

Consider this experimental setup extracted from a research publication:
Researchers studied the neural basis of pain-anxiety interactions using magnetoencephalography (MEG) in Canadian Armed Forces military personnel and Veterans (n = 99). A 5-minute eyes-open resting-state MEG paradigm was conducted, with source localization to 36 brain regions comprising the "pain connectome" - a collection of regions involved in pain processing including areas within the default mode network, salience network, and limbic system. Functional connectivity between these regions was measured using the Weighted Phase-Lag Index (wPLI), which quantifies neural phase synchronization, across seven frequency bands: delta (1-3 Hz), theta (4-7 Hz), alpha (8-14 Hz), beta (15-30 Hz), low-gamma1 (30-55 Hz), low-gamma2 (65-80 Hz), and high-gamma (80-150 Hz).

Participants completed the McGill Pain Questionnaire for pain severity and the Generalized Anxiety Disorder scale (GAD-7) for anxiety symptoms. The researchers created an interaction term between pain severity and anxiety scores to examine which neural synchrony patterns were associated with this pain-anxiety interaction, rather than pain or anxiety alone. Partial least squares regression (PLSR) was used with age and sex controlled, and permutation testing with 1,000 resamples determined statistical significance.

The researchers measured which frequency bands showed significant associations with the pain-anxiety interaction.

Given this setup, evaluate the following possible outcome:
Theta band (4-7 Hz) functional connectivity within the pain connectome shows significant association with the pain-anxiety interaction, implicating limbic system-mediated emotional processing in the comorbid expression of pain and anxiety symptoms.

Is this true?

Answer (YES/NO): NO